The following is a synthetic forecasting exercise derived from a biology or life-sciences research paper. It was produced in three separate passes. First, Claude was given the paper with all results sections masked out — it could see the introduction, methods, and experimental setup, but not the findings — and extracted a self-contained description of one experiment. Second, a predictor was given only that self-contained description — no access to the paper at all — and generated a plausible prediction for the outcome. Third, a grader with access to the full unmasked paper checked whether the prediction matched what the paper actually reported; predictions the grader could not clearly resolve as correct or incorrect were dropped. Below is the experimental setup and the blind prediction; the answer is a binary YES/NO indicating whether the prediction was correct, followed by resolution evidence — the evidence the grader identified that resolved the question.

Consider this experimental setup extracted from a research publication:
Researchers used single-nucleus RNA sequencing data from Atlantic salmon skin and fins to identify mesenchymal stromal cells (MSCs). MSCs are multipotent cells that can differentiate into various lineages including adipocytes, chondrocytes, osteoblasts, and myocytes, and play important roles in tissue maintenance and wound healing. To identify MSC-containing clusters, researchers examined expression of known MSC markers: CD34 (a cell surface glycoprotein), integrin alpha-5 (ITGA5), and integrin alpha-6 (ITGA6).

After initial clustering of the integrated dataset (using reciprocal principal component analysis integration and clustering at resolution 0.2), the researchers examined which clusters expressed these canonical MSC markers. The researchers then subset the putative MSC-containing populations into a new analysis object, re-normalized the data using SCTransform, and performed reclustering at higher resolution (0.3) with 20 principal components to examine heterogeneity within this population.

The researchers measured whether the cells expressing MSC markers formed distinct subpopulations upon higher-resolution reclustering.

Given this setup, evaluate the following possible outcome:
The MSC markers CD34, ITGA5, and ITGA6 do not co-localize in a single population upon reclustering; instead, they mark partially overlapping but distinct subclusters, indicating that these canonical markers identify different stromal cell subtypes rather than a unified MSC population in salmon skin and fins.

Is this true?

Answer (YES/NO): NO